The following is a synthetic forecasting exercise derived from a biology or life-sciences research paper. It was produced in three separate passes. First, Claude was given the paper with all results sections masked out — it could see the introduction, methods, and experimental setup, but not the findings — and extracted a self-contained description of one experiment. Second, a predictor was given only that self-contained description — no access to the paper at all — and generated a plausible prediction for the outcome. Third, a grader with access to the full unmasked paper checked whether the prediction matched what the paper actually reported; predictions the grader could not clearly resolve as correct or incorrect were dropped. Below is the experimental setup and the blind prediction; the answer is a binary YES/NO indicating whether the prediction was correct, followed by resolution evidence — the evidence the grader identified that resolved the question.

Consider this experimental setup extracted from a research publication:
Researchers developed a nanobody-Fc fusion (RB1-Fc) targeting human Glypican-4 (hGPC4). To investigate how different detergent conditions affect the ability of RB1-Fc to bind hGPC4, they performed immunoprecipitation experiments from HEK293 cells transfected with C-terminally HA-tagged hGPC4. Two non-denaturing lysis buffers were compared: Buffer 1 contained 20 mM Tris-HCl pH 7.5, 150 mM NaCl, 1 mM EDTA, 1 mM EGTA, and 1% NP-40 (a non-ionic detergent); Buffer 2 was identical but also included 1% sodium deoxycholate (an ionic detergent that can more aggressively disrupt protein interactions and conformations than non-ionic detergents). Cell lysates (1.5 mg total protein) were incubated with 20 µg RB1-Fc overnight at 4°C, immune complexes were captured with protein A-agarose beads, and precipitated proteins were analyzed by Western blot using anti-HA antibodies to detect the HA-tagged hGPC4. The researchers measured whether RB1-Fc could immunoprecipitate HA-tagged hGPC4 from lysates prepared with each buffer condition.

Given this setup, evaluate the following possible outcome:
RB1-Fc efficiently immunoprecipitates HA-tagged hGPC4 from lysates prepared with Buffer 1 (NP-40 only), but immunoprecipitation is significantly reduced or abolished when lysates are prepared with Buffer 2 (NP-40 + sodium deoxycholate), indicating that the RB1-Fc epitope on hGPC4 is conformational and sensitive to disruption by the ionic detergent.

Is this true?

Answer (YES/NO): NO